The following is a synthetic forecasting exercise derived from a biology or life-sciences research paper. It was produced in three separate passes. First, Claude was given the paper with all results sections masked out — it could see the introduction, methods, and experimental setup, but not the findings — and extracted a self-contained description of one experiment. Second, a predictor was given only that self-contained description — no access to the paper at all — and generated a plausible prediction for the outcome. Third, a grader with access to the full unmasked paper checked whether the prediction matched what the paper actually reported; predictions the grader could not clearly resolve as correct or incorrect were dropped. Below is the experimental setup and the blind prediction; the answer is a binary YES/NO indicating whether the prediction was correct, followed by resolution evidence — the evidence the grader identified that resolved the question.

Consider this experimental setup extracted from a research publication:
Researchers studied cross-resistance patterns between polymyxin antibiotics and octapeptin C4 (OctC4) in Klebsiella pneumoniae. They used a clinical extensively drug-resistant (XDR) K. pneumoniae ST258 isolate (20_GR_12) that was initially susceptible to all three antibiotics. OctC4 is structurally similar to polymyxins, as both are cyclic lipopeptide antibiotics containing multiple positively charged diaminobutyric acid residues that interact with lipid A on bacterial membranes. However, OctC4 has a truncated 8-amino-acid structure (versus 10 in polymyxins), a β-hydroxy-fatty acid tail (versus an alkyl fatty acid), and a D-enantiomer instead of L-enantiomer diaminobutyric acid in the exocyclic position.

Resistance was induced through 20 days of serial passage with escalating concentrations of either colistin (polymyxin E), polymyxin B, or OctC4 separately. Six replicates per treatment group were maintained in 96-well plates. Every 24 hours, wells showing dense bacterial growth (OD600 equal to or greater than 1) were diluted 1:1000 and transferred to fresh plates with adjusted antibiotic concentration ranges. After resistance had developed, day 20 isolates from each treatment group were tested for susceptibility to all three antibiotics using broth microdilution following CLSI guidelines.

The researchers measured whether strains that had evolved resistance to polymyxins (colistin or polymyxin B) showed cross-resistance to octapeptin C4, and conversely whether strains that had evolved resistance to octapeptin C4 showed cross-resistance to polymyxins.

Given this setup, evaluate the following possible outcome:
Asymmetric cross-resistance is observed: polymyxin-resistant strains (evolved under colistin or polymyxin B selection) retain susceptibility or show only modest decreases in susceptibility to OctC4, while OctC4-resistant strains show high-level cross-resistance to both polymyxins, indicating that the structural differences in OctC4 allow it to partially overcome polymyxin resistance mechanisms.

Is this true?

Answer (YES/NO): NO